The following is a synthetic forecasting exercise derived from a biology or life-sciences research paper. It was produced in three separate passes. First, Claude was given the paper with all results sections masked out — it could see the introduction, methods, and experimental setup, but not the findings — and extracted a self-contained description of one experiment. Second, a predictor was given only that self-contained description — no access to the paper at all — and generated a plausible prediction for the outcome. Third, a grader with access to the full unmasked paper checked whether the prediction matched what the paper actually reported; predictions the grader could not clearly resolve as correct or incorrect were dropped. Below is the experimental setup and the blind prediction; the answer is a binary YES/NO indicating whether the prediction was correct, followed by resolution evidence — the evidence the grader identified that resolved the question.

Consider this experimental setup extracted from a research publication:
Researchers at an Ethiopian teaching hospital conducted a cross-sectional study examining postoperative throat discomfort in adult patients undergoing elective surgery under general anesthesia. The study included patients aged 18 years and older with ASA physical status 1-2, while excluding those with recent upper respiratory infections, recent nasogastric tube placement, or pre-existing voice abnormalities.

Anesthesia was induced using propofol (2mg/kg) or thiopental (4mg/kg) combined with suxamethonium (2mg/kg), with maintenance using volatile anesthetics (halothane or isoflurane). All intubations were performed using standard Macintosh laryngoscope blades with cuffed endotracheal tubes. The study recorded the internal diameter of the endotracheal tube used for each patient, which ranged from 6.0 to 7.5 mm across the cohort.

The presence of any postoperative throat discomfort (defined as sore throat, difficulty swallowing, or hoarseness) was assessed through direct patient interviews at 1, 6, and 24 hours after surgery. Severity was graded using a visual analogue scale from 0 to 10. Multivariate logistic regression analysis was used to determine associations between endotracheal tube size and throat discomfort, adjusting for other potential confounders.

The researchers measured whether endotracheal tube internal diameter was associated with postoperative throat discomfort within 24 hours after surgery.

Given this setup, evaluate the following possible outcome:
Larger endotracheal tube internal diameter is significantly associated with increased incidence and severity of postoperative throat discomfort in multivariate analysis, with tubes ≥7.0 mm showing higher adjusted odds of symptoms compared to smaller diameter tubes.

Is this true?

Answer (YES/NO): NO